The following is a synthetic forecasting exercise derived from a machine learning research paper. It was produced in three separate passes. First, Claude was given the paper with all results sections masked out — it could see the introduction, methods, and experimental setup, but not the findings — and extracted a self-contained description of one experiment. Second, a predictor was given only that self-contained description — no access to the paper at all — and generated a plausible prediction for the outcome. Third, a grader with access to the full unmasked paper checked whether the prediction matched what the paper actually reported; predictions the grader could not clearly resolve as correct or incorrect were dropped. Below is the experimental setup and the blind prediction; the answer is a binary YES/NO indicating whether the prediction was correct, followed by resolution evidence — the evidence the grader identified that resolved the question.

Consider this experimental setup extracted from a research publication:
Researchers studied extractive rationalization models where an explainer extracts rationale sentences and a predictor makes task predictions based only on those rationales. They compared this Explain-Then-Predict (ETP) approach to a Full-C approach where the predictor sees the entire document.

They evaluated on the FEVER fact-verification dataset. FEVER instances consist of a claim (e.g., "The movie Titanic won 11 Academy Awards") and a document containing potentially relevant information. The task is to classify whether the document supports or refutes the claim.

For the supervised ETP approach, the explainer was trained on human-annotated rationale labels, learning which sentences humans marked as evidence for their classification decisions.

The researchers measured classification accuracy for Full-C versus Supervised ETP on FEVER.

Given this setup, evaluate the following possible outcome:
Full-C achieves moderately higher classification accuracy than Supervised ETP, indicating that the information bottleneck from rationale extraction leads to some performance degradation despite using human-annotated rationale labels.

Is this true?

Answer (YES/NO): YES